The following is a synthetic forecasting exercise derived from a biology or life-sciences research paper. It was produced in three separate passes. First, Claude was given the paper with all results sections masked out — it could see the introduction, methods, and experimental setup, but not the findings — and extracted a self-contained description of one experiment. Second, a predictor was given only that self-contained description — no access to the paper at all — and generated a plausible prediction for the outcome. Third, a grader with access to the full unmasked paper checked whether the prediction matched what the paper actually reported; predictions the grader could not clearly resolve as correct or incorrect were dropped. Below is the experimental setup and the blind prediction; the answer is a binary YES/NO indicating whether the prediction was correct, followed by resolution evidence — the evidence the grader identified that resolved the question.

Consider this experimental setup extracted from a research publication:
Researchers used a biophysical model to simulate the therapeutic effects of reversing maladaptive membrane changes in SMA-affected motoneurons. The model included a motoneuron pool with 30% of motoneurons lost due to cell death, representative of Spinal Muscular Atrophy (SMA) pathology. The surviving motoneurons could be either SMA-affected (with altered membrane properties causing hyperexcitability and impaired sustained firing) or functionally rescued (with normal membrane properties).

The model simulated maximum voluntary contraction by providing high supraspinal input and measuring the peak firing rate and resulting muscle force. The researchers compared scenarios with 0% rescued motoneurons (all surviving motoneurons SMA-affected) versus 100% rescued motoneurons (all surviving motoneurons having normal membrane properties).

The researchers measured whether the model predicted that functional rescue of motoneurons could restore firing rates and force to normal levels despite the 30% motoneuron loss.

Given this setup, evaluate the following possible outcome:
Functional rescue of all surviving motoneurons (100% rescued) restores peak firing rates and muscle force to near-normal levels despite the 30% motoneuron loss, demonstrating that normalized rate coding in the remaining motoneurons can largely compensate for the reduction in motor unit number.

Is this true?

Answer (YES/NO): NO